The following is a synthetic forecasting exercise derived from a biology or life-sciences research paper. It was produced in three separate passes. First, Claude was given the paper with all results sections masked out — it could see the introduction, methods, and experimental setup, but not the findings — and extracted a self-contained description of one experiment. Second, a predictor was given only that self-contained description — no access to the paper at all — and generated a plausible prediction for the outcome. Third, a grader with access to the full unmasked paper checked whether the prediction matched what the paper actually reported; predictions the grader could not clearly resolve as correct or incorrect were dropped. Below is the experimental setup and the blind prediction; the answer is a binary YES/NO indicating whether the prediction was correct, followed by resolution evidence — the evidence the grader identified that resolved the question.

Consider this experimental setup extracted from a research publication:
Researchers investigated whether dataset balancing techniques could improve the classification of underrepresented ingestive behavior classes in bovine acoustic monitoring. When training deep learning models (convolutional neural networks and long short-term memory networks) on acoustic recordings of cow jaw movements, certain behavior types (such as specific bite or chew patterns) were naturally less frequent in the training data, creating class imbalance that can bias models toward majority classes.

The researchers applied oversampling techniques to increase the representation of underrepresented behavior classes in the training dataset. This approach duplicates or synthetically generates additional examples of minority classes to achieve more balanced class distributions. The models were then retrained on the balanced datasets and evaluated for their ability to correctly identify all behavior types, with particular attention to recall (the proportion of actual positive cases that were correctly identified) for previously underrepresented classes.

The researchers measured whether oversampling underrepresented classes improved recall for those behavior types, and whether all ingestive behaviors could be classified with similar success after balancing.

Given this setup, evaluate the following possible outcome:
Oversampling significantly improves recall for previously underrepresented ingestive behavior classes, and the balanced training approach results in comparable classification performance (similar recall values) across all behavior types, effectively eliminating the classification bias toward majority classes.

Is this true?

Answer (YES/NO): NO